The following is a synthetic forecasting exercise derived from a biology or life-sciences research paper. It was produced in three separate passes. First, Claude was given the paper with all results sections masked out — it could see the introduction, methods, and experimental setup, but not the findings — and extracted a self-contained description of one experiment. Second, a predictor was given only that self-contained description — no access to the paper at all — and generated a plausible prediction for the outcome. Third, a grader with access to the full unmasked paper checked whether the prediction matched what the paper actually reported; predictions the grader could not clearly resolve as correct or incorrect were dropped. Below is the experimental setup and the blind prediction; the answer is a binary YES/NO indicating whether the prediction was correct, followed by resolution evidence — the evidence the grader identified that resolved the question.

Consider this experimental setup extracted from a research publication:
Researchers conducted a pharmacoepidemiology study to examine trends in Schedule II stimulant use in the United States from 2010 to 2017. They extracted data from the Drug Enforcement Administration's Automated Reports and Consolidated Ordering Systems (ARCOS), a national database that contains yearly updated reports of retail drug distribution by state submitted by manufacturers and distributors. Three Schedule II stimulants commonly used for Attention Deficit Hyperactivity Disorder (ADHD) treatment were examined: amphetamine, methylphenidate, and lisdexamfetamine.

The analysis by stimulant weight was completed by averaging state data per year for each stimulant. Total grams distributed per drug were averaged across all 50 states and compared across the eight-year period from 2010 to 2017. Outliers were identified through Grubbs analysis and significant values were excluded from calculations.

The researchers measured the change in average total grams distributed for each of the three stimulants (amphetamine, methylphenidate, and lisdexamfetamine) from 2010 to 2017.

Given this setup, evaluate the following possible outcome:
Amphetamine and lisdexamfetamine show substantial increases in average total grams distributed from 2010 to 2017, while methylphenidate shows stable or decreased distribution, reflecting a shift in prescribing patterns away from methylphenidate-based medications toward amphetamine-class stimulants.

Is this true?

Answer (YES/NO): YES